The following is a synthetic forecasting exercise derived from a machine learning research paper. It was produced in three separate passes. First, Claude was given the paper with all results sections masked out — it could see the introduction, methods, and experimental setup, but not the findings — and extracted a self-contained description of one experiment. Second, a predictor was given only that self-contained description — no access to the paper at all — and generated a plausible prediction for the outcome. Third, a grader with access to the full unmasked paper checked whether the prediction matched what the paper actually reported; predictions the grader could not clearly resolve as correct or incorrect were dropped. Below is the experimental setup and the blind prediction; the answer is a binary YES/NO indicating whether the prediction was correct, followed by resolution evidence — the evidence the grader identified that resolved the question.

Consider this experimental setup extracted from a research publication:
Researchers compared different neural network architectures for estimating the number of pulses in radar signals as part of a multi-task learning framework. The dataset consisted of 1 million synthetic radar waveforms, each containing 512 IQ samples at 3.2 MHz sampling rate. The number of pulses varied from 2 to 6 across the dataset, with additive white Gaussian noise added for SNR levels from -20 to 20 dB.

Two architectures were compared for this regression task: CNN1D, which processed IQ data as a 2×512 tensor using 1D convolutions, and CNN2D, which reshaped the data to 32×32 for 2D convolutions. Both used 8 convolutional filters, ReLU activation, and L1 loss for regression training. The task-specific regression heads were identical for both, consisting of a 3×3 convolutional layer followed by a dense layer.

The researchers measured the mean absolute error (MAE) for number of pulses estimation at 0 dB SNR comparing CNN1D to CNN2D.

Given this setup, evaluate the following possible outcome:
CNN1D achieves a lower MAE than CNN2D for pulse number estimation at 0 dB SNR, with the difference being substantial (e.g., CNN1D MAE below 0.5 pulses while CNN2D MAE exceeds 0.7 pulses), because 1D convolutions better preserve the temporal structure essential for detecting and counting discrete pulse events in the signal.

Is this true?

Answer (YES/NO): NO